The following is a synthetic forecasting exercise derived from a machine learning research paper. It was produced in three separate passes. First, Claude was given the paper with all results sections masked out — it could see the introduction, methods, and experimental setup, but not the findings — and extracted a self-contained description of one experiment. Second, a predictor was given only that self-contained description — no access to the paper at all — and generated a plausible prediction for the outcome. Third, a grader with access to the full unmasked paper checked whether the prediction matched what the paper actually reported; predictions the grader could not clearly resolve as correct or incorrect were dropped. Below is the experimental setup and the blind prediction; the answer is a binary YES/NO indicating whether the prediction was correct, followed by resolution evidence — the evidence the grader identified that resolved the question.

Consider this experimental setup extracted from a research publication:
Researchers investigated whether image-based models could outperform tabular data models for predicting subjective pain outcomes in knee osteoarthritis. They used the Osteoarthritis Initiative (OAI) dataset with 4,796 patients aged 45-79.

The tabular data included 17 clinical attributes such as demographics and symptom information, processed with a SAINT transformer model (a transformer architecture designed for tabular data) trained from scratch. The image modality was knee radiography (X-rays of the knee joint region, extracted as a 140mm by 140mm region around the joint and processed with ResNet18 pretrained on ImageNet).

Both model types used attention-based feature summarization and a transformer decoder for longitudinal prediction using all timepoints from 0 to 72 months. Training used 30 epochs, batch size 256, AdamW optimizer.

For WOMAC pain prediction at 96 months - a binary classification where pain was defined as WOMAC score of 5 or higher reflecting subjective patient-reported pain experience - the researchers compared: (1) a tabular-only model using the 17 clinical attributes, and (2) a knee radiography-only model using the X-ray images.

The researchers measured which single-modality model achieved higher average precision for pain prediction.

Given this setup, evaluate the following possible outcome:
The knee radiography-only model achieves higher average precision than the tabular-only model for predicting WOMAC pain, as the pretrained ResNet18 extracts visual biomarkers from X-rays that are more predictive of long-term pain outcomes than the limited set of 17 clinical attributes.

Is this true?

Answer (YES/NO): NO